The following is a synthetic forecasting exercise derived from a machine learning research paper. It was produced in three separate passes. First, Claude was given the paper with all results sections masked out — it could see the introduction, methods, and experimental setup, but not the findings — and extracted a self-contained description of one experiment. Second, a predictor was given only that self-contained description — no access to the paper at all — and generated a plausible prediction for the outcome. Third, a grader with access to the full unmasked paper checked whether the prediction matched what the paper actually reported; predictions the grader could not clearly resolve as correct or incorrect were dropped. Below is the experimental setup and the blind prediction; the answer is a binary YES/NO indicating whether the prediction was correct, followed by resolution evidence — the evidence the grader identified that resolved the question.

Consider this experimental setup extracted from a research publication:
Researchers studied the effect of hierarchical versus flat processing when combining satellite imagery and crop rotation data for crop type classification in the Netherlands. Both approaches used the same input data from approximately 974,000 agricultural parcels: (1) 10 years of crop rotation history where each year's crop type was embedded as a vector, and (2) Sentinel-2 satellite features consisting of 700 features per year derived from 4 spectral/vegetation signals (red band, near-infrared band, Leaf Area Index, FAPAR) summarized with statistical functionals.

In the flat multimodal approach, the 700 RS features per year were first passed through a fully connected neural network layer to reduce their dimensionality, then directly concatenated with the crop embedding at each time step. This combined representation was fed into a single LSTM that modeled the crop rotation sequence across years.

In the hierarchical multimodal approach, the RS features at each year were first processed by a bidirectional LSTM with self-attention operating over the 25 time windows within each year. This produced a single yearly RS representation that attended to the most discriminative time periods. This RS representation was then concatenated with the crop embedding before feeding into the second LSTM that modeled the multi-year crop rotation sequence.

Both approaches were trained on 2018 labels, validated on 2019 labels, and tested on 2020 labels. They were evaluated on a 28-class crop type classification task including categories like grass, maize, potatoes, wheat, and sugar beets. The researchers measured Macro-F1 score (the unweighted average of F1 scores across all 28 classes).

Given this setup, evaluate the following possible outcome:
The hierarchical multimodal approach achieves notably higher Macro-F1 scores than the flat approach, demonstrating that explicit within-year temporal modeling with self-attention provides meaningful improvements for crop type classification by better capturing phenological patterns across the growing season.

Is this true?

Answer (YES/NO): YES